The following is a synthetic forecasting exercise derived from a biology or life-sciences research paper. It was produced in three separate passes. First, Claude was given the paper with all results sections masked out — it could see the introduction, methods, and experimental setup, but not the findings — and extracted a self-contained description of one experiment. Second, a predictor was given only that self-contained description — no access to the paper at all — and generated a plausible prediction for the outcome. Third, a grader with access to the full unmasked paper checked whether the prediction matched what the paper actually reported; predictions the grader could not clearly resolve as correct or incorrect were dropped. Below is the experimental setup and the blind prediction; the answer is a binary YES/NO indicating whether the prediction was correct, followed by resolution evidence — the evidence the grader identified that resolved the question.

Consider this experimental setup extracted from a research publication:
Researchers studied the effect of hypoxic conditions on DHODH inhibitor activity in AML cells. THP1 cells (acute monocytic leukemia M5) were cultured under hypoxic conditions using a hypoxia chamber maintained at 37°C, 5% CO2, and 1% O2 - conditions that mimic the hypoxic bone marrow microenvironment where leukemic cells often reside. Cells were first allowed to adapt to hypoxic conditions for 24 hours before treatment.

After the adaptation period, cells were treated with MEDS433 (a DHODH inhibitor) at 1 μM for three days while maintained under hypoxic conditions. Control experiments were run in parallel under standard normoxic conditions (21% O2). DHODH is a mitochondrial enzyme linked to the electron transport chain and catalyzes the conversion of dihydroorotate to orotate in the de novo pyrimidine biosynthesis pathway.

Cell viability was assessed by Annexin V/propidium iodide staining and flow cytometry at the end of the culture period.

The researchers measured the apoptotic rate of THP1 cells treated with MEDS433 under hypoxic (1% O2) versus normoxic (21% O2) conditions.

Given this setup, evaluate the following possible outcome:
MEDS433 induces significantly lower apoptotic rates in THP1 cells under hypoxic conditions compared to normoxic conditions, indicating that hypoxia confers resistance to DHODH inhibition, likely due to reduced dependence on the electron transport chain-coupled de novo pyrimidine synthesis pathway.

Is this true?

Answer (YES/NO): NO